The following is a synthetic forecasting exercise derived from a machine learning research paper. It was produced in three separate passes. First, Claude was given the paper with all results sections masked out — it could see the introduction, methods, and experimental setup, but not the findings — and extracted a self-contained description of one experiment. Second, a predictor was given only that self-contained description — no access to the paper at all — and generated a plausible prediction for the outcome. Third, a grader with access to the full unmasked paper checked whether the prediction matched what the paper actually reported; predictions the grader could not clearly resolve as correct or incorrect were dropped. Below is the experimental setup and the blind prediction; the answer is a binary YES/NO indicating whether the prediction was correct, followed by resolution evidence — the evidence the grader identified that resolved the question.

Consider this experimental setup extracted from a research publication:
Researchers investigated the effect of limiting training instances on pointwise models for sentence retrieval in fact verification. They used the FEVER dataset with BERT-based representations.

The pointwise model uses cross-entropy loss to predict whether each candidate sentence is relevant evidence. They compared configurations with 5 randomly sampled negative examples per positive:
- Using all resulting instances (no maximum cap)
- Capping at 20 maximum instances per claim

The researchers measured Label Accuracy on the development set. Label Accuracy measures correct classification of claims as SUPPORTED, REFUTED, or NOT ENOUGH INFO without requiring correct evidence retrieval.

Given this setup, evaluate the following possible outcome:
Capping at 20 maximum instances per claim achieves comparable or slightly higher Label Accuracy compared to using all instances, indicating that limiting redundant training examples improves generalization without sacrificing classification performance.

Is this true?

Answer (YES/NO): YES